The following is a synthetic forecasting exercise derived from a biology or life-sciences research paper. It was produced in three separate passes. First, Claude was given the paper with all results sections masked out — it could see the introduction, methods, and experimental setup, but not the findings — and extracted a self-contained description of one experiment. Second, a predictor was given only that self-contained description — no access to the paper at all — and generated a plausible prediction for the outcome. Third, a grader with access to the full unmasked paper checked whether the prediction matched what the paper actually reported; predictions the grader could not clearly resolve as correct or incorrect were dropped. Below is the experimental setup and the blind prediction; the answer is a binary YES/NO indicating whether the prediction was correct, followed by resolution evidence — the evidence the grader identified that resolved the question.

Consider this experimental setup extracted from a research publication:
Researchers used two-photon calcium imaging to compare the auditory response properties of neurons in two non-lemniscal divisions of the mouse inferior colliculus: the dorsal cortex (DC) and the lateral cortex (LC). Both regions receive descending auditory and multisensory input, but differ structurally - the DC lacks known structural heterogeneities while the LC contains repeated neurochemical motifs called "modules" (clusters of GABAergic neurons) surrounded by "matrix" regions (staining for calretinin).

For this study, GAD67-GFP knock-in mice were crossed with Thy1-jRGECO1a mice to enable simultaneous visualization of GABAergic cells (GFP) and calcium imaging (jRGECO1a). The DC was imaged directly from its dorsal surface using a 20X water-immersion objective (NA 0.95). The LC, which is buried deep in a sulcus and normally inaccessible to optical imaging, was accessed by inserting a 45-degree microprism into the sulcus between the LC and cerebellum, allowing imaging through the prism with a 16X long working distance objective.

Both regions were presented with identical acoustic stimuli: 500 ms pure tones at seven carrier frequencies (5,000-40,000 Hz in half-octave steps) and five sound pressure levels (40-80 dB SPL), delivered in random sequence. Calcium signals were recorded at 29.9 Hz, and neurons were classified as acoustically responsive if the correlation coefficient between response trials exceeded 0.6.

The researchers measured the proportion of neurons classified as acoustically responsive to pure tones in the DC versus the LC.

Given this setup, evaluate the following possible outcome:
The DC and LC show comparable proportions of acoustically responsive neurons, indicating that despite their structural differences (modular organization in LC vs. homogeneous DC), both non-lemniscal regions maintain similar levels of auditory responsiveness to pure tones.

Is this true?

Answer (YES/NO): NO